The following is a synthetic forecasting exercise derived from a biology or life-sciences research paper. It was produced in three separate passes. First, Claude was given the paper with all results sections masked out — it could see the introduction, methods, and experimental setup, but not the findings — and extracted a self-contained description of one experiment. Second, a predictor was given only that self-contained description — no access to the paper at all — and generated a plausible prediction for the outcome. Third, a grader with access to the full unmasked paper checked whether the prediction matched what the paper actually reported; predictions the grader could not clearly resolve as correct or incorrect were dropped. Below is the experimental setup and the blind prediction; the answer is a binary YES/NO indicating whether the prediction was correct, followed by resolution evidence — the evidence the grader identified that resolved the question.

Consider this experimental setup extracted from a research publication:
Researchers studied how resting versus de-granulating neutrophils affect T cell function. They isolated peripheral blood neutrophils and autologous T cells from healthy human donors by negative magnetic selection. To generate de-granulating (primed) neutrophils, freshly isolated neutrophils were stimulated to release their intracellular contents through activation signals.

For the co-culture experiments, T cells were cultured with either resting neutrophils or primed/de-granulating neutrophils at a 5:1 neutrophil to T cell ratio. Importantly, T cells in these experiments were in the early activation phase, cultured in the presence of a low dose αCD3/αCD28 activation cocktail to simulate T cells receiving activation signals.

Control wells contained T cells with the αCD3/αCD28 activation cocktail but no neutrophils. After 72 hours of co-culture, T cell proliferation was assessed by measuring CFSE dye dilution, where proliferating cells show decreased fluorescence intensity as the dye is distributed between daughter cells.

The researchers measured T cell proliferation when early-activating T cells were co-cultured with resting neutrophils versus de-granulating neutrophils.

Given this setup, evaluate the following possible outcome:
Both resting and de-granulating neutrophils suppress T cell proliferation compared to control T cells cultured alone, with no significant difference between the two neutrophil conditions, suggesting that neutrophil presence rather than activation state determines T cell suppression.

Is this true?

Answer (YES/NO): NO